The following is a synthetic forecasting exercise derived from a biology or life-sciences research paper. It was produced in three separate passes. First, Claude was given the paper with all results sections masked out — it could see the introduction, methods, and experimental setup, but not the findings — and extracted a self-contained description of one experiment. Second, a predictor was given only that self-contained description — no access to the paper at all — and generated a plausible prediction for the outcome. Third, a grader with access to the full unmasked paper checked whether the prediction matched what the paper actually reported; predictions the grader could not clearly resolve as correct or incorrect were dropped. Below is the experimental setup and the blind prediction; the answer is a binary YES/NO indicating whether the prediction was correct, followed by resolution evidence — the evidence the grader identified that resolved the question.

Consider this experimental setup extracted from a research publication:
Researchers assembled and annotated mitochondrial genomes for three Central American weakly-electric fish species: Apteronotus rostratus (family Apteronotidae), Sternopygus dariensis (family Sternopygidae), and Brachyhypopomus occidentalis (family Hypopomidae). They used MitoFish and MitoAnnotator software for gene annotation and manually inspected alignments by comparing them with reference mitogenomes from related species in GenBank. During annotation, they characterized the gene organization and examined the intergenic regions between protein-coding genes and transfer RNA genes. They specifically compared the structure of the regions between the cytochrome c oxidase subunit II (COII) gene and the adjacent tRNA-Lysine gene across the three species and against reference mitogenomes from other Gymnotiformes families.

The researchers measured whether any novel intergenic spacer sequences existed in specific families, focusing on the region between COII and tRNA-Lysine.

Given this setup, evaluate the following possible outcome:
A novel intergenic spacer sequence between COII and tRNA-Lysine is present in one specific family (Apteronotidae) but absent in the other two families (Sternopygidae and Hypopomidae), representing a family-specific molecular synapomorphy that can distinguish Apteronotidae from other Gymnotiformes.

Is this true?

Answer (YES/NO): YES